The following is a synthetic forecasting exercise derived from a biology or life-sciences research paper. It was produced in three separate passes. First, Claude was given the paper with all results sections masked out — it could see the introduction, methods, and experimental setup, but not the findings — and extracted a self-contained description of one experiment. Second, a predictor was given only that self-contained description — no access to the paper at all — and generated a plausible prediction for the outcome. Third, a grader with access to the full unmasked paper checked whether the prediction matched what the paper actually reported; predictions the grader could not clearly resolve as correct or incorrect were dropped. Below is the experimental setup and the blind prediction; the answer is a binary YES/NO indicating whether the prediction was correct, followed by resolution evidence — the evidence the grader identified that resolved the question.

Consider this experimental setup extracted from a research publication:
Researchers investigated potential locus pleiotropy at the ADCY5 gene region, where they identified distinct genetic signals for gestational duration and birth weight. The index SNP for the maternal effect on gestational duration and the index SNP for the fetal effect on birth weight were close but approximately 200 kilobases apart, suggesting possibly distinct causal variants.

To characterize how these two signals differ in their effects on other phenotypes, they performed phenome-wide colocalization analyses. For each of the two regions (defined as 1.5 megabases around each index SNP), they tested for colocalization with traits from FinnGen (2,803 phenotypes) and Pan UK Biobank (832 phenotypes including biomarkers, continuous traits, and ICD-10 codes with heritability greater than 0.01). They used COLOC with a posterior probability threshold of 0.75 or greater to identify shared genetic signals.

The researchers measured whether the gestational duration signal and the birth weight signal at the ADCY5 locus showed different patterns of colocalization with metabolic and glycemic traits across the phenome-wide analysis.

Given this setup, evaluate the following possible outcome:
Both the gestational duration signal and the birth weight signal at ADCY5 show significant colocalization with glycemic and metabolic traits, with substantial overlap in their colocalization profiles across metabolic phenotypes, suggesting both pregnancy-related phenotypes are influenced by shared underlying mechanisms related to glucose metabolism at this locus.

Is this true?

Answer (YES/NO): NO